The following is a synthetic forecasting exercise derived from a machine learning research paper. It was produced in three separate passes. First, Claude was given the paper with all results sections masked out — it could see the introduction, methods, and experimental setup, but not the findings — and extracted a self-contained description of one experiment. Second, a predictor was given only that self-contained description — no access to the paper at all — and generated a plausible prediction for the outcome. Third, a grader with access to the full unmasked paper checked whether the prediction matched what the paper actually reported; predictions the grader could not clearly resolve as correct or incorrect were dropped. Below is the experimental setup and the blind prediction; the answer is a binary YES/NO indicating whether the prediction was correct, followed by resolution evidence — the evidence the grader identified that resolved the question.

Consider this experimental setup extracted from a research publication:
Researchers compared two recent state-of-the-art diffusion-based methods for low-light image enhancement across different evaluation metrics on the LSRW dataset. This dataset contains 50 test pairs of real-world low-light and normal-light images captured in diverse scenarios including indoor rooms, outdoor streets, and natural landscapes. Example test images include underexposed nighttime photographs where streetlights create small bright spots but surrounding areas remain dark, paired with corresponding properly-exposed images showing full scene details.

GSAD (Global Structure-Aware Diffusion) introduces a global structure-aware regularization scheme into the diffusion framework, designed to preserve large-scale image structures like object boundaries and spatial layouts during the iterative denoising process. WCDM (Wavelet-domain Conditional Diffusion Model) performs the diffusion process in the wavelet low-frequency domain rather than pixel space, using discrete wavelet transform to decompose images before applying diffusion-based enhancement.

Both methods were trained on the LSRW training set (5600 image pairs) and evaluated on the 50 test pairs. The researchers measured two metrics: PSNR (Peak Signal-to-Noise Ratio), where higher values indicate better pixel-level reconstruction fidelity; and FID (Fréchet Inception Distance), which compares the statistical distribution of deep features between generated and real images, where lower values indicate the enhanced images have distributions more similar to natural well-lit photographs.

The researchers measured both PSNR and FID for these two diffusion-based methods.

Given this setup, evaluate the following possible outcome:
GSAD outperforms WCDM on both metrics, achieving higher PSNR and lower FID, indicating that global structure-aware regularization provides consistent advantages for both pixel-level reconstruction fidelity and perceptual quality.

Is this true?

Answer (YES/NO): NO